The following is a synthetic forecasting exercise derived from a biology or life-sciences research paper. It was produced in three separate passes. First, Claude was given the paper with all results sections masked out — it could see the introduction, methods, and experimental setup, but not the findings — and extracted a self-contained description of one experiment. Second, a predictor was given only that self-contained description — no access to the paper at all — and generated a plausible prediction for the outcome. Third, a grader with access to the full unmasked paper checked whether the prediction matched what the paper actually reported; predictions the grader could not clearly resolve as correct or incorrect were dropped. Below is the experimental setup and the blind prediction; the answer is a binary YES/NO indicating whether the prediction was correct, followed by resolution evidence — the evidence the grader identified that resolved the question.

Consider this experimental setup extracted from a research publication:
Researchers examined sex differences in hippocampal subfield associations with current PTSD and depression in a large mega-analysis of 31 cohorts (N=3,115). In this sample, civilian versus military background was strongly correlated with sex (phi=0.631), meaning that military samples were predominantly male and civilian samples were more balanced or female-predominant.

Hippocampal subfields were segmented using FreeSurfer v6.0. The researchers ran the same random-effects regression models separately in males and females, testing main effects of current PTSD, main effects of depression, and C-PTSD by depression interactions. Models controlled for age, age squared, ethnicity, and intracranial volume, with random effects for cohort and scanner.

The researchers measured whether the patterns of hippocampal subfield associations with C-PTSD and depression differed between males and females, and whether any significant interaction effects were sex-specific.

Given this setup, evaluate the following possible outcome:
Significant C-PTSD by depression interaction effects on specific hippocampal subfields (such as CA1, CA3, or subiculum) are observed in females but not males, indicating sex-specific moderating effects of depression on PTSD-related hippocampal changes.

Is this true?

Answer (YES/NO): NO